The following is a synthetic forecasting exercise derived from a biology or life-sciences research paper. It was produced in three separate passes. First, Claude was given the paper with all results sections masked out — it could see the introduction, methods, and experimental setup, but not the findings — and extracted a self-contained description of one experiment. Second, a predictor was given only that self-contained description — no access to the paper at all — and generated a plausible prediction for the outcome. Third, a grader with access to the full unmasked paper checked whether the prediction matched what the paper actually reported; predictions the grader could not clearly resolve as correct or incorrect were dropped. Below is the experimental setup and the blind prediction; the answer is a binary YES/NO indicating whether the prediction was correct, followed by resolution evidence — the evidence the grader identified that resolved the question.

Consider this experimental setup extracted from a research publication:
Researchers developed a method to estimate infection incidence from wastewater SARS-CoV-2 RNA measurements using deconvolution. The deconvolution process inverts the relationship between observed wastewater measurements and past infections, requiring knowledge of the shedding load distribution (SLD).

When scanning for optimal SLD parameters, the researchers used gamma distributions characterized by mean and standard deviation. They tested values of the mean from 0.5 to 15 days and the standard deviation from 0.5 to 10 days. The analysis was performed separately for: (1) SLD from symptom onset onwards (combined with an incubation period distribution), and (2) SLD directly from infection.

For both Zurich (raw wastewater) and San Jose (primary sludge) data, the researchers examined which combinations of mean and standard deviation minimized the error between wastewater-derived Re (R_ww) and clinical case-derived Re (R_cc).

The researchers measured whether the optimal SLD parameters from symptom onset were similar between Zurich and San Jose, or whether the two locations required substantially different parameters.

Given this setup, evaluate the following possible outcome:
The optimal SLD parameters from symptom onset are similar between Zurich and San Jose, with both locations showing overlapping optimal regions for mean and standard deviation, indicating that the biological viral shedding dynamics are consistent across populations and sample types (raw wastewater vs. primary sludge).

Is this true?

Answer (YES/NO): NO